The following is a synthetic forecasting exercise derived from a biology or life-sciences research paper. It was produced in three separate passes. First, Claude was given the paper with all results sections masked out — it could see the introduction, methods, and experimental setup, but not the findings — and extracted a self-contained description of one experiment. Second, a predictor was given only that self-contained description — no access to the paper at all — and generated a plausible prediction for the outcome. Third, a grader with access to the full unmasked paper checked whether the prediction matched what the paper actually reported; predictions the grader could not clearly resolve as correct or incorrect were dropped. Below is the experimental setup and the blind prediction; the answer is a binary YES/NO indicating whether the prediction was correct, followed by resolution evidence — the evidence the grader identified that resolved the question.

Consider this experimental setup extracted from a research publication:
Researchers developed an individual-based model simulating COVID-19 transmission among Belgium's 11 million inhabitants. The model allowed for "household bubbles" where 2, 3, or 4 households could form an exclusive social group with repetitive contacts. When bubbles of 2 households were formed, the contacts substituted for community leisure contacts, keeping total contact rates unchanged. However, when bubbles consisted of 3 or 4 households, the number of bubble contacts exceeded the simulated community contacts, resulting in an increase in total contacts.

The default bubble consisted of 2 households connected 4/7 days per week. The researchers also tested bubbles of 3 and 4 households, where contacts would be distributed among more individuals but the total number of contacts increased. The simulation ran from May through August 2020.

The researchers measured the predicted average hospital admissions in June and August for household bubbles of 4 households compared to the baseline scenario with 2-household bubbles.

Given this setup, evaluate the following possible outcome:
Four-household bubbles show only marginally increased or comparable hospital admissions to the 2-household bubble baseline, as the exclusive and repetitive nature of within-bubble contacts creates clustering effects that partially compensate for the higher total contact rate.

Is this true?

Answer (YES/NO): NO